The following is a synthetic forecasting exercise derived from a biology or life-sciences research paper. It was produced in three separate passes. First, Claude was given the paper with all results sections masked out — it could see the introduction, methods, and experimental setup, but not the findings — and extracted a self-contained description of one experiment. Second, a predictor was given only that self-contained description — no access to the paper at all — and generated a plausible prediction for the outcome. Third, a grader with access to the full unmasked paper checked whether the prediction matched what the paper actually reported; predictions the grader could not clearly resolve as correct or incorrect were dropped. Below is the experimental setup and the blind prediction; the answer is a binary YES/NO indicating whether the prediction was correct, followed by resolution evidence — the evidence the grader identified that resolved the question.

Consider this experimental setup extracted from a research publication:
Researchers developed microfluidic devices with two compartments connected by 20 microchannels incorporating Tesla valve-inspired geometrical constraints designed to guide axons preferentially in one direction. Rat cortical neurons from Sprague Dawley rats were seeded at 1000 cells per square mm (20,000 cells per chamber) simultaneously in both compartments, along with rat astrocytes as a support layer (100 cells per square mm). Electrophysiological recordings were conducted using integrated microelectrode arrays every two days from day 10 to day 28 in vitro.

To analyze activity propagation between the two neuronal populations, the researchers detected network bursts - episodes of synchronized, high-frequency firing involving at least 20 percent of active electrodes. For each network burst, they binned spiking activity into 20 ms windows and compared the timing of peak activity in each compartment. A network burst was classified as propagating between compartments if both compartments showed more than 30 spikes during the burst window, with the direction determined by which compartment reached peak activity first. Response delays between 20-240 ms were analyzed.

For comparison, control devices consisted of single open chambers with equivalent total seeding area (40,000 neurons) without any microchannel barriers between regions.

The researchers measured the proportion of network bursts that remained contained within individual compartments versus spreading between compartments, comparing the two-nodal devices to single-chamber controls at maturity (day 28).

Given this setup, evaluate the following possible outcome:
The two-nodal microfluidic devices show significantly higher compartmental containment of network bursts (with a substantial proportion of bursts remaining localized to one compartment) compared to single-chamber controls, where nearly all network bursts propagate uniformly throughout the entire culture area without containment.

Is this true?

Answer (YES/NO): YES